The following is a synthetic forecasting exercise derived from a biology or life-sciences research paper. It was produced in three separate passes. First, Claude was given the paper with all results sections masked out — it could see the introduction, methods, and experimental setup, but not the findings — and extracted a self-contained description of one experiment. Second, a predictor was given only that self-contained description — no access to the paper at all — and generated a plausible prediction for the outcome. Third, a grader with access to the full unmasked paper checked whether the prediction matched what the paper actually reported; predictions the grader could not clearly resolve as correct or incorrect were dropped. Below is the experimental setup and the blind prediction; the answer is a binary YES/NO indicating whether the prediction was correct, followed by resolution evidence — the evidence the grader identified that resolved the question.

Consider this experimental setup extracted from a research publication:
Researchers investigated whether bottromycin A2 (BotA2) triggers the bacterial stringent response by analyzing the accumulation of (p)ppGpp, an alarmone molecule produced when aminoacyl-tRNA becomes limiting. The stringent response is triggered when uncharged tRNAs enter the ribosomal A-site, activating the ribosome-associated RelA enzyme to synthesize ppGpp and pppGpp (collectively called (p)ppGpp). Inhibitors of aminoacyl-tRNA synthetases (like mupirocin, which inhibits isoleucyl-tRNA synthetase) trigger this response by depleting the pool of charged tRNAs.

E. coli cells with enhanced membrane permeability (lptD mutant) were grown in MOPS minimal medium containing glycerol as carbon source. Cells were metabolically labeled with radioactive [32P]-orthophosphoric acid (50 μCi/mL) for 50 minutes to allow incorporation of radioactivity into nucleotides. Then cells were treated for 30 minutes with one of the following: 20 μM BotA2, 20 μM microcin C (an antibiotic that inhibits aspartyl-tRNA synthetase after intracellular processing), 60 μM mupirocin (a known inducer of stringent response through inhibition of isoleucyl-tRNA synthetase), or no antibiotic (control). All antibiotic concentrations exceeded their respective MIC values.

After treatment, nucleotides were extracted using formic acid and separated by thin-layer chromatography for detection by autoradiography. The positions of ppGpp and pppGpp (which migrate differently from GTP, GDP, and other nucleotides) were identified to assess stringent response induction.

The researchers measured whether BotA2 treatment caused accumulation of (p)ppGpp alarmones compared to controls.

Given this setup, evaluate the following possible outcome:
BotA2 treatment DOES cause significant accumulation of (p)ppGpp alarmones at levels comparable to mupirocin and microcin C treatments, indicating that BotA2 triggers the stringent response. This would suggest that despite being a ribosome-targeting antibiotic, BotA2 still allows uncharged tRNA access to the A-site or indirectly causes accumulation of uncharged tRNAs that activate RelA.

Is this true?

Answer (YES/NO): NO